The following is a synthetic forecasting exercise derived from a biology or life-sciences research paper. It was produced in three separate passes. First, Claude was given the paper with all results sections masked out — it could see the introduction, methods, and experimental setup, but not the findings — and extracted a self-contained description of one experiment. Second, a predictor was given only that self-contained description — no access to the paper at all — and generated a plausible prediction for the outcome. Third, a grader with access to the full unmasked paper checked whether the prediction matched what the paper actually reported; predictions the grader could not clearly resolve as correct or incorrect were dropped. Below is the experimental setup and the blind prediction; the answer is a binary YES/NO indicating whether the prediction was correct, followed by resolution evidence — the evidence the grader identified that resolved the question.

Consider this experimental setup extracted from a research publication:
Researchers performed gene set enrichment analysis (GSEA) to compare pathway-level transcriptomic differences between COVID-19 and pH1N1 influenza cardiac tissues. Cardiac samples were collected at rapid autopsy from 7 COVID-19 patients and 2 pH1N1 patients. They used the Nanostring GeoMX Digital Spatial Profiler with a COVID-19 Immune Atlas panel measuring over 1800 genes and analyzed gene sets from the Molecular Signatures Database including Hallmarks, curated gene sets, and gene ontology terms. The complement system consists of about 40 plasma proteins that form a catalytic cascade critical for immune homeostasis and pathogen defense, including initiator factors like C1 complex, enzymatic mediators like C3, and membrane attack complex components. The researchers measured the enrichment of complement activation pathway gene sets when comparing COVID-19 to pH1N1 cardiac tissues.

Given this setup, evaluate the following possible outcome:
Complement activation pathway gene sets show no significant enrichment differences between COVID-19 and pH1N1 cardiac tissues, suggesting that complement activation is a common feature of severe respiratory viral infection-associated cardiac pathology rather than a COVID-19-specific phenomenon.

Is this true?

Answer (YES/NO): NO